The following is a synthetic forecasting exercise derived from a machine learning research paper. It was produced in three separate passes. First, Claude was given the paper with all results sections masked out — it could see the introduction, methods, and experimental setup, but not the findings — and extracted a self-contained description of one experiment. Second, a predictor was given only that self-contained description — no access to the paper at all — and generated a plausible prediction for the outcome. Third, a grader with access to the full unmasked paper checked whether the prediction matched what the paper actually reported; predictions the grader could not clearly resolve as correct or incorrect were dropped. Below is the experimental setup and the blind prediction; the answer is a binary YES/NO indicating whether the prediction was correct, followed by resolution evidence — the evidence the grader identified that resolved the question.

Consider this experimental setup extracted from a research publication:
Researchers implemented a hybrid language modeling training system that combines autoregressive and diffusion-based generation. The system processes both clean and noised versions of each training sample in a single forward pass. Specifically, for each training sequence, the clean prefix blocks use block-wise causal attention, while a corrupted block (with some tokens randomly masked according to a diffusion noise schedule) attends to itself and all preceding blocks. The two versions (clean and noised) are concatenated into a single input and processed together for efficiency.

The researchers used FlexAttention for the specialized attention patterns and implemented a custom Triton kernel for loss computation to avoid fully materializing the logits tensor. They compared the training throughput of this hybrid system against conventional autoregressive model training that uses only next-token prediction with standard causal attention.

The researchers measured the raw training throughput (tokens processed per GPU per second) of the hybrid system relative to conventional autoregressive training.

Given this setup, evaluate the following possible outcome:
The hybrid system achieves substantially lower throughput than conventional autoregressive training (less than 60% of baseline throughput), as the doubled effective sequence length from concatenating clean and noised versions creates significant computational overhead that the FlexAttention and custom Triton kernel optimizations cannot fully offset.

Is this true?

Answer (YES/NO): NO